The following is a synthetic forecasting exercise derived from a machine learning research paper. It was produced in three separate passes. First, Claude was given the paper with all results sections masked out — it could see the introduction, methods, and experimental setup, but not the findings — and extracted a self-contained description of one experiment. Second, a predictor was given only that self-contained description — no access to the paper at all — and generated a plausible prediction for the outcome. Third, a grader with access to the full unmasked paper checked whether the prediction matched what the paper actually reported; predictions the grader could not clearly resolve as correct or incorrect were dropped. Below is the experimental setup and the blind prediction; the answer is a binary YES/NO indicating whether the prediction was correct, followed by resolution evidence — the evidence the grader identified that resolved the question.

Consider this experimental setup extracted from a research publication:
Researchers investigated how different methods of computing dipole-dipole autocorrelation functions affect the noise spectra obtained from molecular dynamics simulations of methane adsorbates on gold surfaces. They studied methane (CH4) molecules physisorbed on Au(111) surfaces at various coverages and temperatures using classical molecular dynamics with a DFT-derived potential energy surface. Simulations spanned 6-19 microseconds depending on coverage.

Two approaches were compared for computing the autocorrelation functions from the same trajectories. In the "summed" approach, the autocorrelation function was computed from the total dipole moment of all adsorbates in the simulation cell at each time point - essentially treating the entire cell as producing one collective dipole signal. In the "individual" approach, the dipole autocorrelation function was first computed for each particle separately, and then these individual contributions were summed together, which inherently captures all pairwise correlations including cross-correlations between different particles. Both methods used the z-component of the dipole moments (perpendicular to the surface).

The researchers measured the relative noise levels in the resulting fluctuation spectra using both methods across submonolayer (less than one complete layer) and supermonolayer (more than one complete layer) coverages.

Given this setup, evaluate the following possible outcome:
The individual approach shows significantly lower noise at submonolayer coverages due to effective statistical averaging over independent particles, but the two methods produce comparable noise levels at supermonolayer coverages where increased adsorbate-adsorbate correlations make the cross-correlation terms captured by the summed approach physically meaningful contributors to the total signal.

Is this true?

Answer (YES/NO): NO